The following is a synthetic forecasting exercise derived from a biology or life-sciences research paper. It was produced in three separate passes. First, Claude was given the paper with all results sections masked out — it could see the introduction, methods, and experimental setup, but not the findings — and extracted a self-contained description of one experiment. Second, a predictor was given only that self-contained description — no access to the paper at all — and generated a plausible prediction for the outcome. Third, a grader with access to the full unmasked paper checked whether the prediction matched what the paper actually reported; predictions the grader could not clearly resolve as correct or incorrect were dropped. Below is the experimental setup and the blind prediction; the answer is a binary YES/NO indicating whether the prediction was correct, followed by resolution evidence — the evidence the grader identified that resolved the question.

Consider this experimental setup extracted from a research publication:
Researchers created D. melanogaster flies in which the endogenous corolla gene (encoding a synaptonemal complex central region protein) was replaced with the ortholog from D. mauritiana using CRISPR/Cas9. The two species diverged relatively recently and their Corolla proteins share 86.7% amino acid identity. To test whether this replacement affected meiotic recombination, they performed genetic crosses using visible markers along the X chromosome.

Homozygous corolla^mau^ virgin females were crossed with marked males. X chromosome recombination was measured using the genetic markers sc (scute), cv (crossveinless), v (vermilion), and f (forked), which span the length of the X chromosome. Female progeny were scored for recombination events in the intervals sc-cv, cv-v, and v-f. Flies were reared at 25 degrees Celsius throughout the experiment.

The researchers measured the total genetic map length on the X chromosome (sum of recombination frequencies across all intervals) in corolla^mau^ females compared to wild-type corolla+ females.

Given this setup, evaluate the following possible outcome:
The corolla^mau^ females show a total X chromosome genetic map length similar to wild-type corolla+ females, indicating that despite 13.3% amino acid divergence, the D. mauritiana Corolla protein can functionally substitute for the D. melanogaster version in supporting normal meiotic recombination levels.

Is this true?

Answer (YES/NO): NO